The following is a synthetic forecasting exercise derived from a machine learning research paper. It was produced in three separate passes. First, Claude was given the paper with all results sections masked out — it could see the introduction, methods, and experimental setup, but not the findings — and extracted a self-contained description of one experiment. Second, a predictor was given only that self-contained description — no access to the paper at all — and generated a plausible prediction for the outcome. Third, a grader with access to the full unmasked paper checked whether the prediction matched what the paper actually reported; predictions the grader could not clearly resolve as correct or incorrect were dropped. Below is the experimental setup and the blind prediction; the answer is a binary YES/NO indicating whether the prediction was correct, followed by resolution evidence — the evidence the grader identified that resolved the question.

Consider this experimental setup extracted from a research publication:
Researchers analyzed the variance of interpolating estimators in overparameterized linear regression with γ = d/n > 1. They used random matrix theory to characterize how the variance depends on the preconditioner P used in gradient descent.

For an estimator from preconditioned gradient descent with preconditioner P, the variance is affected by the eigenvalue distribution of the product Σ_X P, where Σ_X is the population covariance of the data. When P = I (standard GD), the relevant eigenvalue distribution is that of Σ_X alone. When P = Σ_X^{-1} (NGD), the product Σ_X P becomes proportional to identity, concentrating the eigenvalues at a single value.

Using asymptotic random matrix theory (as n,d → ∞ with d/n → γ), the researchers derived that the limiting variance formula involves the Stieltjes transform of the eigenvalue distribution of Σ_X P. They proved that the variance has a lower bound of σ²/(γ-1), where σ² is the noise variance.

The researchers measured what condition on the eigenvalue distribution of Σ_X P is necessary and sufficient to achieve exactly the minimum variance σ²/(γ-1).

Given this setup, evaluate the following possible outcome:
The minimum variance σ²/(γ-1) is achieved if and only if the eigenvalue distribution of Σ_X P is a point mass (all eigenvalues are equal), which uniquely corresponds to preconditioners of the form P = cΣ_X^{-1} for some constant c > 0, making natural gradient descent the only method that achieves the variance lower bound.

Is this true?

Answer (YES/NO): YES